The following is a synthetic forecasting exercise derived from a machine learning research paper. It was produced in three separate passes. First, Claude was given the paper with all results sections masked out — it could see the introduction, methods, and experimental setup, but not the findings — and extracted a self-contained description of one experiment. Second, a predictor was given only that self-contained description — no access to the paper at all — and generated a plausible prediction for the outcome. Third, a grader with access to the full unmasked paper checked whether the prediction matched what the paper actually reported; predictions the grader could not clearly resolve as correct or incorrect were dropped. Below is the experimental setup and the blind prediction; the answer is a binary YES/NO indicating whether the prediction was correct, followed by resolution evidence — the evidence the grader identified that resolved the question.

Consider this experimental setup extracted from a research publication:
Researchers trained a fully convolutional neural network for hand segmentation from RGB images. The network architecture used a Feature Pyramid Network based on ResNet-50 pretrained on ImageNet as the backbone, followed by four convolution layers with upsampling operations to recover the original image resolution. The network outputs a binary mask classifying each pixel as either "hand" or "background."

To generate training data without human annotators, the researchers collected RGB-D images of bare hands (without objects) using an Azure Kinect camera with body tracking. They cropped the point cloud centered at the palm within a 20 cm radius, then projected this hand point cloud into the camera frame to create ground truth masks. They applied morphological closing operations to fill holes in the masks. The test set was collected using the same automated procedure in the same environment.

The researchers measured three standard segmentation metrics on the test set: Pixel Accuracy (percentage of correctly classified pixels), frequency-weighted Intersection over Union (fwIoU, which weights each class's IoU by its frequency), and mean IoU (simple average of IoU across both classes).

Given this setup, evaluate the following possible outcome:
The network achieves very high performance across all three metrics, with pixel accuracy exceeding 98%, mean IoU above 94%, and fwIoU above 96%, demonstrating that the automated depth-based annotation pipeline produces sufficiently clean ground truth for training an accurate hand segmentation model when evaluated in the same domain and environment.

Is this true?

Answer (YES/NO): NO